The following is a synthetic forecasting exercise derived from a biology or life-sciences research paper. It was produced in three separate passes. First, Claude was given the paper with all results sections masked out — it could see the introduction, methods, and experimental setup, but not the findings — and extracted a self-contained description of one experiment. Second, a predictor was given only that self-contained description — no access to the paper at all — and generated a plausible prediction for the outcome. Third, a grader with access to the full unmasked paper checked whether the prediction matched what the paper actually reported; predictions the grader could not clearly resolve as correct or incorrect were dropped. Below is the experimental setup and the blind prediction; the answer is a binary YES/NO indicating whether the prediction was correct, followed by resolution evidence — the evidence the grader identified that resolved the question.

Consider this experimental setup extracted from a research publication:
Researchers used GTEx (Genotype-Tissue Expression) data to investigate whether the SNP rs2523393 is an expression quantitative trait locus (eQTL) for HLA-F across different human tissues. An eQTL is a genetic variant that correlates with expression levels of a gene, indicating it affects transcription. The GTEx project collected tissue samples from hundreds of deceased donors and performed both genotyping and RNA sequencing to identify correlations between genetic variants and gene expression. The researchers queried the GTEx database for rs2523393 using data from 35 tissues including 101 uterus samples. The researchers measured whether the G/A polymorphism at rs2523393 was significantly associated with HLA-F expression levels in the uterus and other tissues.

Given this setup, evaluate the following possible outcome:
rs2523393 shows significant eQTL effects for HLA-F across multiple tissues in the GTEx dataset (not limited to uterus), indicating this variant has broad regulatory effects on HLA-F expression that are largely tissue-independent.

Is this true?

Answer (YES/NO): YES